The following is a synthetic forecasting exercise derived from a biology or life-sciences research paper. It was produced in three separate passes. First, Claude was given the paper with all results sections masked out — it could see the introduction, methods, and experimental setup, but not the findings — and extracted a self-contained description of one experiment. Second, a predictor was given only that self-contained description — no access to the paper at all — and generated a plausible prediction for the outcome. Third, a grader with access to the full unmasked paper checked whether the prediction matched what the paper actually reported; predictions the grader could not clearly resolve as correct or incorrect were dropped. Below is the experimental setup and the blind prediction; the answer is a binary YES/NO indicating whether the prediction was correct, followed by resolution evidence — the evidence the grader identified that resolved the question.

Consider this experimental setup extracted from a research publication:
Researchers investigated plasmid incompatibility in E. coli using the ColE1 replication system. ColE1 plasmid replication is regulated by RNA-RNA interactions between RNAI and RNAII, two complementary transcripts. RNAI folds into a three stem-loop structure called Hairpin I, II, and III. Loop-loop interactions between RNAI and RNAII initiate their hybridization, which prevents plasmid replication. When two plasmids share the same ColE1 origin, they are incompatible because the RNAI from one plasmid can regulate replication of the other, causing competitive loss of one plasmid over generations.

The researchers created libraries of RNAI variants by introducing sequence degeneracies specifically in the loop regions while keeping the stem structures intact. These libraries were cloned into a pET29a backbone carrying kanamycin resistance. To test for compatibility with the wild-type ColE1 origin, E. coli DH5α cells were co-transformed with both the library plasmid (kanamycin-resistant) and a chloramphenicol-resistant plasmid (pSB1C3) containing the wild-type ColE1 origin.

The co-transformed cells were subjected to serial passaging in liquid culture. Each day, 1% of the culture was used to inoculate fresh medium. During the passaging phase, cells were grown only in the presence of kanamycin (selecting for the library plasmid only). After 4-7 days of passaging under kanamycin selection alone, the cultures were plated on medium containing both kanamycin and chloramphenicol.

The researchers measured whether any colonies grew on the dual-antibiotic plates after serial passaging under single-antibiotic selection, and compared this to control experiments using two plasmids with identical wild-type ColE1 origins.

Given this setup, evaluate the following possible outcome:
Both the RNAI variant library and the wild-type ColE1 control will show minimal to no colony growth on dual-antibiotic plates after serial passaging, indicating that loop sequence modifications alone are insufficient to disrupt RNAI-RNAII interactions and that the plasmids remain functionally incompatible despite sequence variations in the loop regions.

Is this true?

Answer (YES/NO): NO